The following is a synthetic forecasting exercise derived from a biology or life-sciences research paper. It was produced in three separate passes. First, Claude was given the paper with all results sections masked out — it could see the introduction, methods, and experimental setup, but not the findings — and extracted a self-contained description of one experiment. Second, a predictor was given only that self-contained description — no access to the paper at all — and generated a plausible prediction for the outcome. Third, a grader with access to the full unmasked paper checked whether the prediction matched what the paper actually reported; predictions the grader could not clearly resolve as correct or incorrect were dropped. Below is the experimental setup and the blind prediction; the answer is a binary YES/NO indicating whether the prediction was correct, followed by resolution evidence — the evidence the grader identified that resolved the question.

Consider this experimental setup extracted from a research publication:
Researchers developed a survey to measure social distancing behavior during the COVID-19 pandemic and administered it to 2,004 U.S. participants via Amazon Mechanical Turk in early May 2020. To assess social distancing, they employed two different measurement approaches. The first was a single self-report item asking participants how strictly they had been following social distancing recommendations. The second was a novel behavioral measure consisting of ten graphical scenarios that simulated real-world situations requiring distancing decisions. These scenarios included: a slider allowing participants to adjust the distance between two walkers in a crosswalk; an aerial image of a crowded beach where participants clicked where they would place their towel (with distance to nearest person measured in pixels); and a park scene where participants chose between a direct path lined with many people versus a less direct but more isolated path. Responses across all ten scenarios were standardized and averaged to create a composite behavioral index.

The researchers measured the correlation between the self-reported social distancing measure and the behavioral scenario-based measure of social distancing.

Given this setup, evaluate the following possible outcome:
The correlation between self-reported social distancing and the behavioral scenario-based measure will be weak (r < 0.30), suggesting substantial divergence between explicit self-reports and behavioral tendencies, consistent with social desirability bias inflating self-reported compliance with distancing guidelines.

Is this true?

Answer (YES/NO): NO